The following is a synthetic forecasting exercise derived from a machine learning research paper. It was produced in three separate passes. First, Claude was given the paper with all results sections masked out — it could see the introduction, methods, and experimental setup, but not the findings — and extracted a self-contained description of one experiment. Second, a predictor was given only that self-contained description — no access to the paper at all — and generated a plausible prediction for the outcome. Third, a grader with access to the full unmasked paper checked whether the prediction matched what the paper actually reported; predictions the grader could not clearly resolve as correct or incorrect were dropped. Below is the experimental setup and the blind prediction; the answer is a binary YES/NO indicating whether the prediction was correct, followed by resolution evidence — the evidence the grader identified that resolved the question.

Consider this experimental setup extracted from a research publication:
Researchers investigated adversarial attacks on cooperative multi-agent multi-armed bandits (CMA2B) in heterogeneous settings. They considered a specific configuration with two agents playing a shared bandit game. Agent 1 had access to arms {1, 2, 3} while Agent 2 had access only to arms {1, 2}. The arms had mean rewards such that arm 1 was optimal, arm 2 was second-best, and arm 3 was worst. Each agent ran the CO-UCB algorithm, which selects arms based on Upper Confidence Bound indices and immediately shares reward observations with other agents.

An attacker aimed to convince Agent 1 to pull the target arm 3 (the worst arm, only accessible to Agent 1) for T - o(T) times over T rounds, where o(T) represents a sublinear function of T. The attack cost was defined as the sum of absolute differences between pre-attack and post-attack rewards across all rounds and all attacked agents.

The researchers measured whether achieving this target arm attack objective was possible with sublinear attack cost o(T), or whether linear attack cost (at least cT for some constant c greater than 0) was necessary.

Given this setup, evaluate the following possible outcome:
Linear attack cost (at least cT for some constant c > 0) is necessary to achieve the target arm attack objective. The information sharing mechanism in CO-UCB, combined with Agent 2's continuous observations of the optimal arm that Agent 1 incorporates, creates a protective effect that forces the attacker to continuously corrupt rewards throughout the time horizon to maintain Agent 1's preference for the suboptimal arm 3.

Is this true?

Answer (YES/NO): YES